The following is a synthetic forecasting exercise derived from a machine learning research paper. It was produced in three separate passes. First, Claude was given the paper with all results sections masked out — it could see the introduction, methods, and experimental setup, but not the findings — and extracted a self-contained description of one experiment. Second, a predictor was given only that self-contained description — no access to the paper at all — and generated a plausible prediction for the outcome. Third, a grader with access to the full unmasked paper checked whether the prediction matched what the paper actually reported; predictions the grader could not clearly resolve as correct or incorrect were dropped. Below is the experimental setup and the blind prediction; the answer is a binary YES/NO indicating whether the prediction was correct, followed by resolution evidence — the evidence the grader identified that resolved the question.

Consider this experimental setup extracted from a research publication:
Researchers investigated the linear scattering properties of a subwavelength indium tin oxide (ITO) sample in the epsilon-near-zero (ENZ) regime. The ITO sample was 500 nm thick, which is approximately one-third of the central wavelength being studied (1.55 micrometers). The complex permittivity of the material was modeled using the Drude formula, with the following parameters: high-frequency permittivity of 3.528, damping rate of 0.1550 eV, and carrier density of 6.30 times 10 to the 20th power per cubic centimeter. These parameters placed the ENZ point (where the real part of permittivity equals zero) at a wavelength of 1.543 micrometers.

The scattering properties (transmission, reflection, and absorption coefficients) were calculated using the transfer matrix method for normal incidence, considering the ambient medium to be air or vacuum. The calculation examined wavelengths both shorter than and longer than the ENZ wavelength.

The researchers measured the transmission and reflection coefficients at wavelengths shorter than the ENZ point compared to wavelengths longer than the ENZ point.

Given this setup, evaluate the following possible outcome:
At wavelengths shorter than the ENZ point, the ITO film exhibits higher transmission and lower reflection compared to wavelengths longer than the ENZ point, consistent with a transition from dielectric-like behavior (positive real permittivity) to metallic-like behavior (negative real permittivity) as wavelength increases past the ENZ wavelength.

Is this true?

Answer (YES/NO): YES